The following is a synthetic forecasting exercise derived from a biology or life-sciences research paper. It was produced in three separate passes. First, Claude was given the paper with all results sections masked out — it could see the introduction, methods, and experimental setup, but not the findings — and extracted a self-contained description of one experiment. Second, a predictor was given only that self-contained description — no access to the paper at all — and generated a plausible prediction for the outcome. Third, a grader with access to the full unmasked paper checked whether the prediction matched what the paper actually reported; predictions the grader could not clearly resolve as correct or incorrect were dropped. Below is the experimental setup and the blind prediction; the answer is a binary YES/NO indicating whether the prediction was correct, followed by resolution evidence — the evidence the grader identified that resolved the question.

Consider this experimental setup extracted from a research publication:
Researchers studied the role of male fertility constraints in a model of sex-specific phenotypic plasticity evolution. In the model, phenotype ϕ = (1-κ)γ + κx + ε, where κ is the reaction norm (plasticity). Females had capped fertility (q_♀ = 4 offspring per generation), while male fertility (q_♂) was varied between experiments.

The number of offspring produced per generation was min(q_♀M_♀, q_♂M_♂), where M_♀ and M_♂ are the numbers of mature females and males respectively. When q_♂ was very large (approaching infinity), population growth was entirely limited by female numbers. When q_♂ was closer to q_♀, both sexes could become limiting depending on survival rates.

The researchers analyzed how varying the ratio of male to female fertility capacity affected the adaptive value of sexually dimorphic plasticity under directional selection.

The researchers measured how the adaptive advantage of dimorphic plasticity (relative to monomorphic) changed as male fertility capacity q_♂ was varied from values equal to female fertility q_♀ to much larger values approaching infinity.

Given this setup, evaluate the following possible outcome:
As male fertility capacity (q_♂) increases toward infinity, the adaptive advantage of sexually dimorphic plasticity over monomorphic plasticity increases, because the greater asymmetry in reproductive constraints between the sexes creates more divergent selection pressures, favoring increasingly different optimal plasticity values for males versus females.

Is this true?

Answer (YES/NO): YES